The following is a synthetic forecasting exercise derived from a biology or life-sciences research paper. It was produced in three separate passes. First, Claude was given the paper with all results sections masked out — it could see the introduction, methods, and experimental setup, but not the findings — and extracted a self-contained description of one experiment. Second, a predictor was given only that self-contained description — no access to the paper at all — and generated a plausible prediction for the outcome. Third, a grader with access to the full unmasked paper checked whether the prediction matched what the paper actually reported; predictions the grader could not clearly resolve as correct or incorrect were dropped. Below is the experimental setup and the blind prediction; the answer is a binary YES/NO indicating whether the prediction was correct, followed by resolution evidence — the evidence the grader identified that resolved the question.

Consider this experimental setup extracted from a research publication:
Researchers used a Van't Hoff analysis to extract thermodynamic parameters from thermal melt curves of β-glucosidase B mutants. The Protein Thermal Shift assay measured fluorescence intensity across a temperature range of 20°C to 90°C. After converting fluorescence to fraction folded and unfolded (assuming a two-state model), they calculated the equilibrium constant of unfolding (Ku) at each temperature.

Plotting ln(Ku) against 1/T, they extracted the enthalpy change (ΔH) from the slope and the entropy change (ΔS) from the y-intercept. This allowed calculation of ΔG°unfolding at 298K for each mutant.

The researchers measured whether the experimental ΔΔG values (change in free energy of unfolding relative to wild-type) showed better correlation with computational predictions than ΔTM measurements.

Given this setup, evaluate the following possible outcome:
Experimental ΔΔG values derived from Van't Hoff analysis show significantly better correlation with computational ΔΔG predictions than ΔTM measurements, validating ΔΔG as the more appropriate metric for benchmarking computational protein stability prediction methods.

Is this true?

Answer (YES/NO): NO